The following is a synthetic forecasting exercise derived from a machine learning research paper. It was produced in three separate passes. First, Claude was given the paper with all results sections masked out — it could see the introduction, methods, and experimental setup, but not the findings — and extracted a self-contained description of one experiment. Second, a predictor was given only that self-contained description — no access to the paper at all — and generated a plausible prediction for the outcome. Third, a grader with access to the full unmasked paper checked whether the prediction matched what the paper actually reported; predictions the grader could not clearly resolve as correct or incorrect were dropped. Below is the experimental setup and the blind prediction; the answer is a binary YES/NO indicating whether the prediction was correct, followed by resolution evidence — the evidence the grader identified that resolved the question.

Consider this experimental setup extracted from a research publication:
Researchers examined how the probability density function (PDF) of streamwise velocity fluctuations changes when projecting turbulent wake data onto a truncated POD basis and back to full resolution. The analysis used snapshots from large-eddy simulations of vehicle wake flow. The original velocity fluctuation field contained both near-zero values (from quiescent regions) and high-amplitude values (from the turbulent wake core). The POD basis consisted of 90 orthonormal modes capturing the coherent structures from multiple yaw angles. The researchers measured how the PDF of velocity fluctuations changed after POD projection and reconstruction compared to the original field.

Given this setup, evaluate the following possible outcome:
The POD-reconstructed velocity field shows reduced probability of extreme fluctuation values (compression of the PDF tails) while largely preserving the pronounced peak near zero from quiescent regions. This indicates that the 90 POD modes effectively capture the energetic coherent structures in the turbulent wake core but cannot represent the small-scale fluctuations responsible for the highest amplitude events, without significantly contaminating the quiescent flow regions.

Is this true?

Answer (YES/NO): NO